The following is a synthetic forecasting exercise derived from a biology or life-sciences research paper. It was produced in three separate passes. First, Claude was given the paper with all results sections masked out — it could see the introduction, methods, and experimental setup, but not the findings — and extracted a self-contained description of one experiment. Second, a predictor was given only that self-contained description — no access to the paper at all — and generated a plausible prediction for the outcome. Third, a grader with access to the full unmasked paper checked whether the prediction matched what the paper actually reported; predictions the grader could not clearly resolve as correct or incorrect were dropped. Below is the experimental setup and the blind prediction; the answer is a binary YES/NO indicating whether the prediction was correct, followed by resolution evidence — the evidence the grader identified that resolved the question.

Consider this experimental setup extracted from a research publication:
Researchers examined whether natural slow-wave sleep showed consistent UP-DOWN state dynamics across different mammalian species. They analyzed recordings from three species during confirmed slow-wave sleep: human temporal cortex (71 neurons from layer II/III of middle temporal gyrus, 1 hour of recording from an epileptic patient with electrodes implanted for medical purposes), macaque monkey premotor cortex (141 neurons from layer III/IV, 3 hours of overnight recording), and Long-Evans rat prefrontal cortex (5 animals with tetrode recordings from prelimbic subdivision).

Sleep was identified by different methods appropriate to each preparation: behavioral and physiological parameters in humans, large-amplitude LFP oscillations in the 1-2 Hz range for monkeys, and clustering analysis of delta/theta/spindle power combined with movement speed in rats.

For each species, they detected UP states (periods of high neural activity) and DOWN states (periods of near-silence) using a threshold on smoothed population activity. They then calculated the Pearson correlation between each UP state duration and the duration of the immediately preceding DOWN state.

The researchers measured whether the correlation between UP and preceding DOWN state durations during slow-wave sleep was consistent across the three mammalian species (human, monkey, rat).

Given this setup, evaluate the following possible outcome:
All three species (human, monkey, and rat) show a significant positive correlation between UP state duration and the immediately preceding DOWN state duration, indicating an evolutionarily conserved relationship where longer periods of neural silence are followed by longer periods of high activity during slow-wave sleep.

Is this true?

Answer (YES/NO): NO